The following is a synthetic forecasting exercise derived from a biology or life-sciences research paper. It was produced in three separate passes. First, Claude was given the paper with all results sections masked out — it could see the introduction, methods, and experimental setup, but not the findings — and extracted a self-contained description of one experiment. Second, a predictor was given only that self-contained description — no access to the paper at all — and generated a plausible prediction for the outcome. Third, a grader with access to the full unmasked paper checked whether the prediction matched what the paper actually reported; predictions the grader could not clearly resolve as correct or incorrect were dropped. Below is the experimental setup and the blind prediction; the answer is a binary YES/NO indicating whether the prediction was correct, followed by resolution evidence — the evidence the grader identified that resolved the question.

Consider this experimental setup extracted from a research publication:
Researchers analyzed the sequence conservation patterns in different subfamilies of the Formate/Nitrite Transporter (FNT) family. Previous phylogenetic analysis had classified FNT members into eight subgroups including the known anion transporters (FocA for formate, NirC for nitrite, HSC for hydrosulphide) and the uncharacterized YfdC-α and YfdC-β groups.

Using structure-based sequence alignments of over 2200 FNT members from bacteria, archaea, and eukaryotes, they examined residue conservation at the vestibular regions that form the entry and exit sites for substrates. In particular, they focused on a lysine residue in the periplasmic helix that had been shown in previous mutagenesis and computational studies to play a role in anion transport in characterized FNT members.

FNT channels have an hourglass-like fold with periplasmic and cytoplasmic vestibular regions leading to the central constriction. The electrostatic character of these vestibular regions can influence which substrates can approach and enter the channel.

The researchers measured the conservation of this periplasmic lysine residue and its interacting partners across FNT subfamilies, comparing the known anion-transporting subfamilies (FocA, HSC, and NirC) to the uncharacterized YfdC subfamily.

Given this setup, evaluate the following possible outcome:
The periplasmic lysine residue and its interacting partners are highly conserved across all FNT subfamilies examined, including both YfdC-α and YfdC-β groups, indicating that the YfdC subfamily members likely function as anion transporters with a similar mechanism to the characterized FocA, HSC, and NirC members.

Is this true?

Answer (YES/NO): NO